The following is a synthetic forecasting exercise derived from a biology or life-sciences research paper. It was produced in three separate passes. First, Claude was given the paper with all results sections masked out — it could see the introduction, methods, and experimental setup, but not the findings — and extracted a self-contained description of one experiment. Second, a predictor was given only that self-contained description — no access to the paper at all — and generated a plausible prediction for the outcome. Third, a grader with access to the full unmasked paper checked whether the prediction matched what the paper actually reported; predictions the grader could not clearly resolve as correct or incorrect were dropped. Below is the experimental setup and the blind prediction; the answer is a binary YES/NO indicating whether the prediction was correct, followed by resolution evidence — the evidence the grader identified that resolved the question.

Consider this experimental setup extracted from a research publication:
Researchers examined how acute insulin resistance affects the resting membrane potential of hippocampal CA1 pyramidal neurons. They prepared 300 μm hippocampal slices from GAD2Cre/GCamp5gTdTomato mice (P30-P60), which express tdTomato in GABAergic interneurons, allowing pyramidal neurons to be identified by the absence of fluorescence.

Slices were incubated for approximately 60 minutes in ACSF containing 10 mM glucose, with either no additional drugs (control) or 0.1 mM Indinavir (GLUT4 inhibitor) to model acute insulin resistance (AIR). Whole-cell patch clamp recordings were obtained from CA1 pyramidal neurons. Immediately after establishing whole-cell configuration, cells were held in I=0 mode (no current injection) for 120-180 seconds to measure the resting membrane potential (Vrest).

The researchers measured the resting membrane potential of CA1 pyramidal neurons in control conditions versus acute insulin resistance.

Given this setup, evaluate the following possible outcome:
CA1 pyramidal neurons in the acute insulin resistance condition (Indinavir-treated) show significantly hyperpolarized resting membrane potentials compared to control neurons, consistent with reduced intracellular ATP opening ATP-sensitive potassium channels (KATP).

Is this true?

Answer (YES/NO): NO